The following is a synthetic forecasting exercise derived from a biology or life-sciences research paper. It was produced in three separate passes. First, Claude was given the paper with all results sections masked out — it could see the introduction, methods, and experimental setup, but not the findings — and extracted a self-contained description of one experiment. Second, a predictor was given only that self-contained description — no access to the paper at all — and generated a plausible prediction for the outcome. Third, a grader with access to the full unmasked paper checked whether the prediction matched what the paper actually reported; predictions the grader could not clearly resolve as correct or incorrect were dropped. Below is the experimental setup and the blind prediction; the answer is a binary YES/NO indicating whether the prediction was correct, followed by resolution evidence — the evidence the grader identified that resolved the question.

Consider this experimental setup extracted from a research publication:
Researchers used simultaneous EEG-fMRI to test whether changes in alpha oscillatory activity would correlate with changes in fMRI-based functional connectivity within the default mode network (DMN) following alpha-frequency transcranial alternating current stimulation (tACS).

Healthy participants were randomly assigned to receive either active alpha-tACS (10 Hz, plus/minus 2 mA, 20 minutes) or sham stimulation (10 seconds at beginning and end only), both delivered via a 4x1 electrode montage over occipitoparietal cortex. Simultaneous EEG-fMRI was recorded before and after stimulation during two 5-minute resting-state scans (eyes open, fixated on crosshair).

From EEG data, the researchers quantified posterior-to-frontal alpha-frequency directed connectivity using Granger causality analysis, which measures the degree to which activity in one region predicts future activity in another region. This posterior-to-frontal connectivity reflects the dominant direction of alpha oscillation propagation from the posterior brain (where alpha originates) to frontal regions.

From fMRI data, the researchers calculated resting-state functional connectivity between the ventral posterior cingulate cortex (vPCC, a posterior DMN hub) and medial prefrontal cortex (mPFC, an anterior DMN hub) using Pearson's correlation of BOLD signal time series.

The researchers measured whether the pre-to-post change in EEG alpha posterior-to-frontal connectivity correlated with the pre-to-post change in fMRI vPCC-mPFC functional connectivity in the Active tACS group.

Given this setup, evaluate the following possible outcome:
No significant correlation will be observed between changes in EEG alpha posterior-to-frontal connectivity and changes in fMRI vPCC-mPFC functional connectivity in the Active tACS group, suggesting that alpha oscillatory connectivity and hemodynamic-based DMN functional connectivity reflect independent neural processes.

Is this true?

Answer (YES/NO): NO